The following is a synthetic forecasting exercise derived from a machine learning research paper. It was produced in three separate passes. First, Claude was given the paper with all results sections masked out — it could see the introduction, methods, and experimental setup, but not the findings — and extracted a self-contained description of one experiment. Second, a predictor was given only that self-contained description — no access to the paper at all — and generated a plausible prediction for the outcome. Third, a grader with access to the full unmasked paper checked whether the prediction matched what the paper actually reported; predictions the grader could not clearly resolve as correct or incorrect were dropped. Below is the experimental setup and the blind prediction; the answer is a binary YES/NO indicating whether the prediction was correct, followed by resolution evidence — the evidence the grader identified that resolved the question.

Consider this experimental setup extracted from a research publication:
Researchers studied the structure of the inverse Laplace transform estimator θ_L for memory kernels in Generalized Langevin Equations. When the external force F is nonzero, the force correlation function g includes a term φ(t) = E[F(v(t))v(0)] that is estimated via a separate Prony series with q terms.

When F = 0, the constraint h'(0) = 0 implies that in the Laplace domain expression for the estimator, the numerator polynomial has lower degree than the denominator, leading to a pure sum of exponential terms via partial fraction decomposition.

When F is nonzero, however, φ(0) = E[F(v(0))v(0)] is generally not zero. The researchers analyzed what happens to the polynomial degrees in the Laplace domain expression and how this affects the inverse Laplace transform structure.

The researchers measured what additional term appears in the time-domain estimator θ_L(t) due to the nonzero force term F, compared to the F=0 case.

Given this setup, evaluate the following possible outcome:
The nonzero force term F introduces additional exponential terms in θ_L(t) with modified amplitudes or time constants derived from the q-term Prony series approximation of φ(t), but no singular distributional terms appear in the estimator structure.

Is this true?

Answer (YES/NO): NO